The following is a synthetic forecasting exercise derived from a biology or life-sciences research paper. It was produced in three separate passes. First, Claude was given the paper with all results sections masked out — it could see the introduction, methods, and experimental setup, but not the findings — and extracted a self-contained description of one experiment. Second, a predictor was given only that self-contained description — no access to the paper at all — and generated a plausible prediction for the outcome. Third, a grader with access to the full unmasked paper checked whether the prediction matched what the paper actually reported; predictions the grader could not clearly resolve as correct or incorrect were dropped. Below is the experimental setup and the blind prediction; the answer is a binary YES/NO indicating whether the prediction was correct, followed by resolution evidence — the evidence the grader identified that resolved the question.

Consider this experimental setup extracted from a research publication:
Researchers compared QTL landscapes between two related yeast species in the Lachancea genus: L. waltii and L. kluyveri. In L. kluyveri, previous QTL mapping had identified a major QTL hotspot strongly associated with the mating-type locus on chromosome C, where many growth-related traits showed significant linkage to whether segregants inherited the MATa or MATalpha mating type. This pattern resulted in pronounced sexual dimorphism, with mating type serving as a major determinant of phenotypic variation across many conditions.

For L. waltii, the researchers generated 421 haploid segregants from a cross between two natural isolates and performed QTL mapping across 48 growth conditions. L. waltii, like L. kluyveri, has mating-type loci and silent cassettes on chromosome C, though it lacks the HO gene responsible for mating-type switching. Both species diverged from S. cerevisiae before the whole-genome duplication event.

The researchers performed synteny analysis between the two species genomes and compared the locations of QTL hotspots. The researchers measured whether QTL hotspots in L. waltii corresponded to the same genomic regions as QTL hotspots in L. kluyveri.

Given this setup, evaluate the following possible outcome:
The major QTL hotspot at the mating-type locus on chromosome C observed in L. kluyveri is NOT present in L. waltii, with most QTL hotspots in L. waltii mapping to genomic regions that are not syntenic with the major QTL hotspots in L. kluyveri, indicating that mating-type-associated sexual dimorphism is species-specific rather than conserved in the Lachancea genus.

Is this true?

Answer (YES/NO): YES